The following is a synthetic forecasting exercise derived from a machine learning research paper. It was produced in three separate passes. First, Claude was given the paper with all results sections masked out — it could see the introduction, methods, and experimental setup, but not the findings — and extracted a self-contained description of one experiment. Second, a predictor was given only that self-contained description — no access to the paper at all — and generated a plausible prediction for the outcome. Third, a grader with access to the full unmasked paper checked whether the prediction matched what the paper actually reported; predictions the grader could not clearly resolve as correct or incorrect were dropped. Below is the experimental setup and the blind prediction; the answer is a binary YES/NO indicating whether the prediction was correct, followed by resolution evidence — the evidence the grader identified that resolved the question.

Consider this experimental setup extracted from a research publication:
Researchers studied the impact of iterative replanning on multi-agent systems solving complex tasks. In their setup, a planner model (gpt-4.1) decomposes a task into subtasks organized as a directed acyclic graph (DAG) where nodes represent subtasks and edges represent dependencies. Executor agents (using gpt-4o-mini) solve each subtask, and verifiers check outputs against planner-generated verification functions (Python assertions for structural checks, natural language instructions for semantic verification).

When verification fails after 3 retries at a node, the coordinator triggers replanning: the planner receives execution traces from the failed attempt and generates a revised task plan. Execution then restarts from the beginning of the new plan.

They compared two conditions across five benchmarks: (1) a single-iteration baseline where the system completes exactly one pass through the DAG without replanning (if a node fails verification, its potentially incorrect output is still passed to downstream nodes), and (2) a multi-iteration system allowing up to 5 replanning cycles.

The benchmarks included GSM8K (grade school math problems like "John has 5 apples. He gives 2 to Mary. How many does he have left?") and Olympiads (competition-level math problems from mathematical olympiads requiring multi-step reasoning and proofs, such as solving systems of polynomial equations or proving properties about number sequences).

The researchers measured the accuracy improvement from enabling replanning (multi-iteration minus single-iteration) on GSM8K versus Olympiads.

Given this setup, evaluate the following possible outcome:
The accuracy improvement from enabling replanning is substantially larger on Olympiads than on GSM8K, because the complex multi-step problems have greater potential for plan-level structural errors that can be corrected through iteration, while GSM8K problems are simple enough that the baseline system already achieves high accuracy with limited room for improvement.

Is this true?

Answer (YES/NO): YES